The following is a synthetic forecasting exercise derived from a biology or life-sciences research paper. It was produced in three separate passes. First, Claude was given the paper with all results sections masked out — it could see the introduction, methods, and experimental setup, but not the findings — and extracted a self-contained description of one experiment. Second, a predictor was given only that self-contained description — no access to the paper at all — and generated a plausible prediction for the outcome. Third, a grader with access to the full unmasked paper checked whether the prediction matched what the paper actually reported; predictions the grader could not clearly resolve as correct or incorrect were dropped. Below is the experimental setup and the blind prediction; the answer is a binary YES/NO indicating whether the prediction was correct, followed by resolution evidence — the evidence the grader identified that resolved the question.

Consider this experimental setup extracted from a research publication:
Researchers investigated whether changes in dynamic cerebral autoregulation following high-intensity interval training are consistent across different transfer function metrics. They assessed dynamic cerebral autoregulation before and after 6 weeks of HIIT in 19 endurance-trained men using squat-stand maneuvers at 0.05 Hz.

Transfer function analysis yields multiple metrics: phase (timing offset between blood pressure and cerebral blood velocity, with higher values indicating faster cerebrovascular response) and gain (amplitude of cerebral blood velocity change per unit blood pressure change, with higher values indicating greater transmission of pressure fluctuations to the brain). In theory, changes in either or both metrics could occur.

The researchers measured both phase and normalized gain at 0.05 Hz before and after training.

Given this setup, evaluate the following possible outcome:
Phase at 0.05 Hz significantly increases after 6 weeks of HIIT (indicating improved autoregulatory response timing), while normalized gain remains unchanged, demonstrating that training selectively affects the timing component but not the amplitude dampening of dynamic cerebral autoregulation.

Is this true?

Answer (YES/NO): NO